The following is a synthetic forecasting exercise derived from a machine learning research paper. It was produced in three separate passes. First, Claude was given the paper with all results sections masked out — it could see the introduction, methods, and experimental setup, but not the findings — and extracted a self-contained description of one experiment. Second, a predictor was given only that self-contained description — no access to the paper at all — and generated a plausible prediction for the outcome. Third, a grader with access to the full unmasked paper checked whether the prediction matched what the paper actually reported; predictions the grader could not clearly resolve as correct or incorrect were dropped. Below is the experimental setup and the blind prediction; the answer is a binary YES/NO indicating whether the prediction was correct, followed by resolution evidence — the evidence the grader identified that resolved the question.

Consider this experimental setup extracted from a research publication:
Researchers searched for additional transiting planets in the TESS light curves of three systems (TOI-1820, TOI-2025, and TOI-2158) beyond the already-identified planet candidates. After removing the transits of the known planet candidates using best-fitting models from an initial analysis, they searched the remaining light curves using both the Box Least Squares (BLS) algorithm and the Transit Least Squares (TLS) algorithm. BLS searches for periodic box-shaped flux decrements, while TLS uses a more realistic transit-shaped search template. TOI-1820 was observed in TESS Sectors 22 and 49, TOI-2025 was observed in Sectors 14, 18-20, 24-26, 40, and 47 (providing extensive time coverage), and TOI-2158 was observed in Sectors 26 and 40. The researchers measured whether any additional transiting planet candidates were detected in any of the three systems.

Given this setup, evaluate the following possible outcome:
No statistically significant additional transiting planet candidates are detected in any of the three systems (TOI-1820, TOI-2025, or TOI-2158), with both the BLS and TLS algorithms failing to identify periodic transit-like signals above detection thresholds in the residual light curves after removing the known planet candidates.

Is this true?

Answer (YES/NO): YES